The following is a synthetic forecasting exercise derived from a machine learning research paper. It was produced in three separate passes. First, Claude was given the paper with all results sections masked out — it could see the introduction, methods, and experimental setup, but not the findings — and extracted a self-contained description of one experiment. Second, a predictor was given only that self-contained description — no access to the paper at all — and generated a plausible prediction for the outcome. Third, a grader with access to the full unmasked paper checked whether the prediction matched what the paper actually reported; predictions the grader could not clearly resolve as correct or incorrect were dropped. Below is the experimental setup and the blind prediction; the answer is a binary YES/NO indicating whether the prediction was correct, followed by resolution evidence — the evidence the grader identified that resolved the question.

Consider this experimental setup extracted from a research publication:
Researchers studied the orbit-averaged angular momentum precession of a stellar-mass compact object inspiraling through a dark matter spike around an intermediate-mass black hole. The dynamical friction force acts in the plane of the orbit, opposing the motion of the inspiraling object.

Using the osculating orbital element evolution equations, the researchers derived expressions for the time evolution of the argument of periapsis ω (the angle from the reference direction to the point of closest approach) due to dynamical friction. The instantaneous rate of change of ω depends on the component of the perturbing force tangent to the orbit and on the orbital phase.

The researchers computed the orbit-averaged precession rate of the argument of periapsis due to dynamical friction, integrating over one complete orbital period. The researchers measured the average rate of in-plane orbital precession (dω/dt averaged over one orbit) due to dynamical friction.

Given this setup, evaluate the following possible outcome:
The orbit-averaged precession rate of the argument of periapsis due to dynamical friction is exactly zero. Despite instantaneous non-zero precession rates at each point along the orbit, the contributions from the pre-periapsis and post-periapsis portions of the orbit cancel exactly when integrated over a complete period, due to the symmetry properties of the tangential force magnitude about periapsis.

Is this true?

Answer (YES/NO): YES